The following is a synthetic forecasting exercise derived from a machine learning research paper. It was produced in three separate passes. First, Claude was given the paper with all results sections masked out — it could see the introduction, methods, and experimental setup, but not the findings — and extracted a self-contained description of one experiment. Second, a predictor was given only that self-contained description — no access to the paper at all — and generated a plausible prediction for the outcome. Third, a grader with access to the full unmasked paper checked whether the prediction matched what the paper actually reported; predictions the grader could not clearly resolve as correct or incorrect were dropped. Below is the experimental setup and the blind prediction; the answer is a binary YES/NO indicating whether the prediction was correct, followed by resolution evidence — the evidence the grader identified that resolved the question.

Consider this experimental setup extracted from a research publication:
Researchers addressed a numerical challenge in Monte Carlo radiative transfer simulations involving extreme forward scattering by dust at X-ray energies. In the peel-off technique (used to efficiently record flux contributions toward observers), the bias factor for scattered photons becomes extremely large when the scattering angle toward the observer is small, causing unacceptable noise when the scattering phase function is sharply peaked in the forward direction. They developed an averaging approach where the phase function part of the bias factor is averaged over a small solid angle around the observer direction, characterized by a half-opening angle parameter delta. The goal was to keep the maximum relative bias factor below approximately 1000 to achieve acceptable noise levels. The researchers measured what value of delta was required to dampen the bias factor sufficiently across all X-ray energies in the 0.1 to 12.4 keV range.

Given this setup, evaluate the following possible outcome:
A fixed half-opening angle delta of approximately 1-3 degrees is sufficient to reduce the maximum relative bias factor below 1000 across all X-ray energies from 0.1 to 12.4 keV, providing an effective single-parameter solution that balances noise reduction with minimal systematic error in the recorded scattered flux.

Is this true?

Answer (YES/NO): NO